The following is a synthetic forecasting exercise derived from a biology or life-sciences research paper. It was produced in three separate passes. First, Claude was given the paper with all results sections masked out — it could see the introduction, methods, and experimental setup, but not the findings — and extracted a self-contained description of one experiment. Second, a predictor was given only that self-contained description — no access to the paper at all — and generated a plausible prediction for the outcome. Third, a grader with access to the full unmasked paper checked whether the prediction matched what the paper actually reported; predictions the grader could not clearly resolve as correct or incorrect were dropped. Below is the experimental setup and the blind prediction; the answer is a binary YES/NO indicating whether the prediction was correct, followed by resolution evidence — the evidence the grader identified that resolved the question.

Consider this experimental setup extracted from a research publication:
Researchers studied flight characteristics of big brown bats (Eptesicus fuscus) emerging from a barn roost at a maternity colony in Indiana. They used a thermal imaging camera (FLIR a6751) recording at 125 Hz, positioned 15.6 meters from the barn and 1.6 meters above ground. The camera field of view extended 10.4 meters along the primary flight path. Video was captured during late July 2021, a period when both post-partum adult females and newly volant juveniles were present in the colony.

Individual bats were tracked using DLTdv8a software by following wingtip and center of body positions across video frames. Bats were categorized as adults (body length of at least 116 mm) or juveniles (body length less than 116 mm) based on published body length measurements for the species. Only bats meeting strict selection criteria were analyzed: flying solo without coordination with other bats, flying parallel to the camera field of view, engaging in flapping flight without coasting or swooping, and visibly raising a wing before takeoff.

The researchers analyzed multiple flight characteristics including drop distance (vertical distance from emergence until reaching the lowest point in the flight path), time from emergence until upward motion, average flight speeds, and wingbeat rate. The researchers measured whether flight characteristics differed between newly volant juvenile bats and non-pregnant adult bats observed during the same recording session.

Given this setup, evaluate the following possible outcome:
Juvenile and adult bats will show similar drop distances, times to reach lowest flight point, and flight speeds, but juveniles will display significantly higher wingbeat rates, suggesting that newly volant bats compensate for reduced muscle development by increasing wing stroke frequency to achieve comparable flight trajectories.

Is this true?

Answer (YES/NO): NO